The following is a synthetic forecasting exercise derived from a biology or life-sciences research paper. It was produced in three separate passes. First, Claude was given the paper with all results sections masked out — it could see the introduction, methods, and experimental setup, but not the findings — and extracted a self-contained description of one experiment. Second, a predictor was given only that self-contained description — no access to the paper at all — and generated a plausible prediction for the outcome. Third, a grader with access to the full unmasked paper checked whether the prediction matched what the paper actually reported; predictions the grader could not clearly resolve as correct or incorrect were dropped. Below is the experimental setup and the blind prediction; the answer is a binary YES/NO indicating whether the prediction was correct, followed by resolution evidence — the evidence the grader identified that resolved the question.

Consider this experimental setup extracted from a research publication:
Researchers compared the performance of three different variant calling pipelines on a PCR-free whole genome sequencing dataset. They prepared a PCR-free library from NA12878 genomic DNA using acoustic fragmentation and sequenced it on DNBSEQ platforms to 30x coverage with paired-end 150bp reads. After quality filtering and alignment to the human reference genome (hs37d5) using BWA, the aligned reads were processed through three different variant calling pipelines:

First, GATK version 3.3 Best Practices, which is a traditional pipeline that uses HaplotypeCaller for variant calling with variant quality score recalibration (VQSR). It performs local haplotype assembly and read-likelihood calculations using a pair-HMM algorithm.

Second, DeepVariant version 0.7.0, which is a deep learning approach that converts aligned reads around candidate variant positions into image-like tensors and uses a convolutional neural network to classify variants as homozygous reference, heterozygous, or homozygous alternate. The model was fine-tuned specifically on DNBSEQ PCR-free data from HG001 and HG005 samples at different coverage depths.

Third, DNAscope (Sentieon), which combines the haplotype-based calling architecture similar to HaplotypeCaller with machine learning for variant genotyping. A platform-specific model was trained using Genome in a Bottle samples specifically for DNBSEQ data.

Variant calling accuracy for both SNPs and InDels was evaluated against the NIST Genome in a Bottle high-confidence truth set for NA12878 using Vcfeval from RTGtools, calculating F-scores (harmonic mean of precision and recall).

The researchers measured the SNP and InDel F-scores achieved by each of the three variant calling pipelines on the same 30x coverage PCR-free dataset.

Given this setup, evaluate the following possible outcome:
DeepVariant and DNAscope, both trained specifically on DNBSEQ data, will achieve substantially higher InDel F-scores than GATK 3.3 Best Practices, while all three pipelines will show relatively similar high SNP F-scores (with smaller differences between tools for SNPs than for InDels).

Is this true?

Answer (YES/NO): YES